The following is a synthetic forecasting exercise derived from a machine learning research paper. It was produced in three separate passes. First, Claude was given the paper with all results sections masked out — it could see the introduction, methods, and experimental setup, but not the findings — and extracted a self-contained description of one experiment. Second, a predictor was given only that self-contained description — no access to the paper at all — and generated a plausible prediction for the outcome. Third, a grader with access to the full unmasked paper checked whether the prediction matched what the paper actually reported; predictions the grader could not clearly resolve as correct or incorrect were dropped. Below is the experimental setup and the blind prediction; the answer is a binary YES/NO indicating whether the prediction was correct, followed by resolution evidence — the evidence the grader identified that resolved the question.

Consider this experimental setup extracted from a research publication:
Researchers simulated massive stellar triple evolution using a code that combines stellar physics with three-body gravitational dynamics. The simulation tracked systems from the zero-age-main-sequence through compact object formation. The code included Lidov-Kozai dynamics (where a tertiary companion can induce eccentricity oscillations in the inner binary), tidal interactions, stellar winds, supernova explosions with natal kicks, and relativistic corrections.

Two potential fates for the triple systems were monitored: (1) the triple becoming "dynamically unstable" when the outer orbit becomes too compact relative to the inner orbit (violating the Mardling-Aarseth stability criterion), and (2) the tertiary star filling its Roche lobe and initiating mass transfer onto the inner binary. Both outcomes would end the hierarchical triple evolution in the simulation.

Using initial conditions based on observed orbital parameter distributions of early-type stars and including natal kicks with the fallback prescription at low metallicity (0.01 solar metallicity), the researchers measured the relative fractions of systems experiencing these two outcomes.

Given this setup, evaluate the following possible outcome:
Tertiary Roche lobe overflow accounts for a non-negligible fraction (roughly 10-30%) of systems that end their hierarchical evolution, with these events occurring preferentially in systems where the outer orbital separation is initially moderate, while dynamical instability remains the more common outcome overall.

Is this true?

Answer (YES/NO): NO